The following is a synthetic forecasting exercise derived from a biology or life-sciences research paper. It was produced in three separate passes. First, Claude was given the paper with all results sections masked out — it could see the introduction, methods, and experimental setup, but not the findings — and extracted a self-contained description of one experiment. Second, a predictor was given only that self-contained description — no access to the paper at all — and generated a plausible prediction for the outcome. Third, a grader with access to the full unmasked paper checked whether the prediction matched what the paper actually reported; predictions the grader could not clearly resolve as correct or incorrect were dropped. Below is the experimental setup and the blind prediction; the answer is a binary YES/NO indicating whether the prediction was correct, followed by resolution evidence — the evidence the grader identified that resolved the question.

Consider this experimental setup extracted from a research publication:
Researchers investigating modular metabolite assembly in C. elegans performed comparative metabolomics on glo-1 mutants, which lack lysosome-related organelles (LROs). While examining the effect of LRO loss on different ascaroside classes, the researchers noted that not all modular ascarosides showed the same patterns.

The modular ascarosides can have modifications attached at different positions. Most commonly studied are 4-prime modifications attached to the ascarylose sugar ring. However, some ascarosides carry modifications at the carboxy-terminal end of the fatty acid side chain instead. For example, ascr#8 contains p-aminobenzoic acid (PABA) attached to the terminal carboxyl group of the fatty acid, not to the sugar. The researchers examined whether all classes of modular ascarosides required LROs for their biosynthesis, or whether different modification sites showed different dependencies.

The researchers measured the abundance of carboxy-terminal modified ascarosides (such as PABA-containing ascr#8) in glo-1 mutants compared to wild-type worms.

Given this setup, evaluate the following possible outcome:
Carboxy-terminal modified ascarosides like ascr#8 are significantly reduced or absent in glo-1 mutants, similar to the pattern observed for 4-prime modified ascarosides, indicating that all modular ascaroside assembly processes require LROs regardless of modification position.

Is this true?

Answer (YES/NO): YES